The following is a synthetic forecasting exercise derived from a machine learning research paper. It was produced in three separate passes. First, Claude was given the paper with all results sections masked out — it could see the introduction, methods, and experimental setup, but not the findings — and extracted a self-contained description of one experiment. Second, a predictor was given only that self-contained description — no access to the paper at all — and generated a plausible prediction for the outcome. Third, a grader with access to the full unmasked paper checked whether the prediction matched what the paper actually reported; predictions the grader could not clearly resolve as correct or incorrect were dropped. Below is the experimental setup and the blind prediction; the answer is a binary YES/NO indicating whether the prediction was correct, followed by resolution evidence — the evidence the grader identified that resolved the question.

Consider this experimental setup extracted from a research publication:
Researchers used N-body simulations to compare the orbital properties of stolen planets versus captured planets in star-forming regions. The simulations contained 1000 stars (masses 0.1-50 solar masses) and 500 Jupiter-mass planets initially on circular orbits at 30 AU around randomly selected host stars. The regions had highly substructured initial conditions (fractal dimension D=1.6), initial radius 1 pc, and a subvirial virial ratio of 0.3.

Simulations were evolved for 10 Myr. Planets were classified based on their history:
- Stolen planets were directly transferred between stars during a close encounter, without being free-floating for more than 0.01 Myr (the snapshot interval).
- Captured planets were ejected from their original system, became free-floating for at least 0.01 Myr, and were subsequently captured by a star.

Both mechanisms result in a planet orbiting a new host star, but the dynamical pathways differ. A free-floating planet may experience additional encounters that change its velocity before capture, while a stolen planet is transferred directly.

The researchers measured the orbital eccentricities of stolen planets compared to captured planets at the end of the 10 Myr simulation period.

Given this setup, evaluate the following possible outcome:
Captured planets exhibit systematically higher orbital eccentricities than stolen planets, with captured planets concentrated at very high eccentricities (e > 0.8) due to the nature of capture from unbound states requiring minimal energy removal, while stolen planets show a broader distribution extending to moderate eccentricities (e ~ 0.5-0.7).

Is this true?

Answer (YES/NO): NO